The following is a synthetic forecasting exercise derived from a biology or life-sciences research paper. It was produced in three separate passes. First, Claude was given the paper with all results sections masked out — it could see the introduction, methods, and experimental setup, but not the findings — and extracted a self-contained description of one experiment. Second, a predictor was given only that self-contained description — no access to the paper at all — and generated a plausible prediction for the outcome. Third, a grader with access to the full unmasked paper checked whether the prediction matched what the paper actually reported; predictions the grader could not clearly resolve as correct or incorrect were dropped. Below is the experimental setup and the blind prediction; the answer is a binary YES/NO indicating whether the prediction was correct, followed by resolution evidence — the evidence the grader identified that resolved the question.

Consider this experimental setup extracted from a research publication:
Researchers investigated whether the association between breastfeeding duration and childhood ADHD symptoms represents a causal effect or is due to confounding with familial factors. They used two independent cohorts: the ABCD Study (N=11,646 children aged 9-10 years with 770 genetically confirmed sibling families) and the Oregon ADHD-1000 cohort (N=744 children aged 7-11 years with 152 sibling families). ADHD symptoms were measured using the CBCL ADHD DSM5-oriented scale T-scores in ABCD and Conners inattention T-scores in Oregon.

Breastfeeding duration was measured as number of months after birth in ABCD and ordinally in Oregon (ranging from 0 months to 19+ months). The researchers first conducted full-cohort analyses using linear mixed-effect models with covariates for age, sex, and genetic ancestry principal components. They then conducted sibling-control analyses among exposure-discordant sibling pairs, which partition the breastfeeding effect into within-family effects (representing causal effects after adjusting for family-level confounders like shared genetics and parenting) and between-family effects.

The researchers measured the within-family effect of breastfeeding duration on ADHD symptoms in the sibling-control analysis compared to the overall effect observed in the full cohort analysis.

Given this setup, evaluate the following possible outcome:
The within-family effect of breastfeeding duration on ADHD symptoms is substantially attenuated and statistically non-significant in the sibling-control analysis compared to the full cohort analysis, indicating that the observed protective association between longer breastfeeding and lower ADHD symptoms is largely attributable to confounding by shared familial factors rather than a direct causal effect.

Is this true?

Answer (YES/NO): YES